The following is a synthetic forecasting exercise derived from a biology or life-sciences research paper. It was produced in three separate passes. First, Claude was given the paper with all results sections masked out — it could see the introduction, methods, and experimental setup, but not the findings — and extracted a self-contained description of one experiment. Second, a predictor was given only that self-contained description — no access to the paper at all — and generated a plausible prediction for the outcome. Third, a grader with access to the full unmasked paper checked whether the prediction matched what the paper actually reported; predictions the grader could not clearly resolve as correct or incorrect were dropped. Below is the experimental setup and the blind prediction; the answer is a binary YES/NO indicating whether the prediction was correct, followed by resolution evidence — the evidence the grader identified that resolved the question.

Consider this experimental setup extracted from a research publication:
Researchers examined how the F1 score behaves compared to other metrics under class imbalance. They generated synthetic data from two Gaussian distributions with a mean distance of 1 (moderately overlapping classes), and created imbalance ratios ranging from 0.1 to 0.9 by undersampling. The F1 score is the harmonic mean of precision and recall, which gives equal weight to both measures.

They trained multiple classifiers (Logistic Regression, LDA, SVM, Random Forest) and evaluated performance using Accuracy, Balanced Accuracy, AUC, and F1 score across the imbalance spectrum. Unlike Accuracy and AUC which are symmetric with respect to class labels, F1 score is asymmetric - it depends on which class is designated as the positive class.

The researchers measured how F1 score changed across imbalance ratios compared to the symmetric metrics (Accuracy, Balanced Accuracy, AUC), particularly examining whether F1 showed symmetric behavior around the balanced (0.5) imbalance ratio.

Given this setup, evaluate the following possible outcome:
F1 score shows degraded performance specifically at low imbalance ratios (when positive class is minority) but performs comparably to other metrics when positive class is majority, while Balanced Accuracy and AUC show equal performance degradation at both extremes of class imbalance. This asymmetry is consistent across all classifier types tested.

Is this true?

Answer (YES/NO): NO